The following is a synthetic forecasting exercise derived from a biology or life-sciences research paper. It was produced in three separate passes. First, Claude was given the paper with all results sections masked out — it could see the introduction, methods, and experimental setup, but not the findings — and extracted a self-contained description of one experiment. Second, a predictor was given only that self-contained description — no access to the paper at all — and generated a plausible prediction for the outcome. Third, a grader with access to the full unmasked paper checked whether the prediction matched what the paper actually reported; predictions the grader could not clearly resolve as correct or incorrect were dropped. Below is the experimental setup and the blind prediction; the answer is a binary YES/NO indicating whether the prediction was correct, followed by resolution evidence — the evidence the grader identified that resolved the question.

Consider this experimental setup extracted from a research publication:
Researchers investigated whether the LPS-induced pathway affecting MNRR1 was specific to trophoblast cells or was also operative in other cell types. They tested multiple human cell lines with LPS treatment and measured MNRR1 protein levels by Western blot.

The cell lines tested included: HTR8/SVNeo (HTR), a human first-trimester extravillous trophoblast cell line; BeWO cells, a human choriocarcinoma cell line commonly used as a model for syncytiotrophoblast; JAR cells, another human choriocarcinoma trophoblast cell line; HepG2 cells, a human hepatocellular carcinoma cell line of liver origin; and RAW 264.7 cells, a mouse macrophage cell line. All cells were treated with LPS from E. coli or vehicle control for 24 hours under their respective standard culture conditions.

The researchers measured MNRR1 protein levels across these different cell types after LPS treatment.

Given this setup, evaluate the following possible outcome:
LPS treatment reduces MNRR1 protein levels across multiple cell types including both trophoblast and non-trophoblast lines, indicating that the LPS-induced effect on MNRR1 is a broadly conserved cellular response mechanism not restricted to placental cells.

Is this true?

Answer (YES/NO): YES